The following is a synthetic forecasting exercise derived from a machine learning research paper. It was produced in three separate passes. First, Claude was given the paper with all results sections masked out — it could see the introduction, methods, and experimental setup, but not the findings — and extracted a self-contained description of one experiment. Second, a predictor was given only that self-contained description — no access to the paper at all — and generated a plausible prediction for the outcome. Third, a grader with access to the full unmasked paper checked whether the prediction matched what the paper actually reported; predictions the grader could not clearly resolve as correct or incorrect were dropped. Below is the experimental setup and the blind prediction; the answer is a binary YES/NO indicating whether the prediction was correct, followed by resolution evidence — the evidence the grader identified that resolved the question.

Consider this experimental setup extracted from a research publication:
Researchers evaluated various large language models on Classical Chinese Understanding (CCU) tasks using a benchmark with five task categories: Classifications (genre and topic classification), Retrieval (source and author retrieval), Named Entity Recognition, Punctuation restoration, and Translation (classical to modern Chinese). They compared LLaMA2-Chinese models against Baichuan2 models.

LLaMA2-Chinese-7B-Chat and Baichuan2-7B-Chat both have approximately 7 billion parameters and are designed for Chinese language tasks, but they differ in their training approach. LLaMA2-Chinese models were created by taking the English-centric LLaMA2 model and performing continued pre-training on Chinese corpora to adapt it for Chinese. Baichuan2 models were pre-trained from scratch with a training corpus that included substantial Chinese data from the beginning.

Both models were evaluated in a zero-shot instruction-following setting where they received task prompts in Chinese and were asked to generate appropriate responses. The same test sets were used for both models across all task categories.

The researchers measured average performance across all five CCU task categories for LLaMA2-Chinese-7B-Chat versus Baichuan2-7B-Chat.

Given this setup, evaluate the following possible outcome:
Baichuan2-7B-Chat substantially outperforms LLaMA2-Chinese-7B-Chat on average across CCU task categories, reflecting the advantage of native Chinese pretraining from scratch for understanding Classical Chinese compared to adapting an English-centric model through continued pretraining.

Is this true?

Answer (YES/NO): YES